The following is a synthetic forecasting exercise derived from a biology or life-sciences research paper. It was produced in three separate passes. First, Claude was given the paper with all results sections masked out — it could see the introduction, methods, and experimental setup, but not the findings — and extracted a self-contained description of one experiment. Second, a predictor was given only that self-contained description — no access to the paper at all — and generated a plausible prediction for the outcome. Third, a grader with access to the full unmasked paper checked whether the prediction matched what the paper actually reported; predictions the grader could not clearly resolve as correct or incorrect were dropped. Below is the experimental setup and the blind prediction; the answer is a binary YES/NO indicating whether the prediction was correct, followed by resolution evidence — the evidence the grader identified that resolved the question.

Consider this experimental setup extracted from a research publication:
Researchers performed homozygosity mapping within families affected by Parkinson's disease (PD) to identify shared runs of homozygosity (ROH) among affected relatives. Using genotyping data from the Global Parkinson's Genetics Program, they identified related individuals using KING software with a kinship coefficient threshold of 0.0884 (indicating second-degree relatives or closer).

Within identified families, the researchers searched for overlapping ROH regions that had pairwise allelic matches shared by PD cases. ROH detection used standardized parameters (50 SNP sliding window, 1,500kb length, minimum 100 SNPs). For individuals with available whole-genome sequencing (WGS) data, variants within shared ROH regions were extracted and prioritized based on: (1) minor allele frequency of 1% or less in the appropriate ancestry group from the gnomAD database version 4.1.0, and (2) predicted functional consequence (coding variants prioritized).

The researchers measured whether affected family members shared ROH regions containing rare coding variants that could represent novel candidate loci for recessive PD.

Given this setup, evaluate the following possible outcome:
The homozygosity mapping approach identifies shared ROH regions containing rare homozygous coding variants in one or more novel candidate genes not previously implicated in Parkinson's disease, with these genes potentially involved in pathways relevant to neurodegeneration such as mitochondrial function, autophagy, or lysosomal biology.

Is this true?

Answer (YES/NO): NO